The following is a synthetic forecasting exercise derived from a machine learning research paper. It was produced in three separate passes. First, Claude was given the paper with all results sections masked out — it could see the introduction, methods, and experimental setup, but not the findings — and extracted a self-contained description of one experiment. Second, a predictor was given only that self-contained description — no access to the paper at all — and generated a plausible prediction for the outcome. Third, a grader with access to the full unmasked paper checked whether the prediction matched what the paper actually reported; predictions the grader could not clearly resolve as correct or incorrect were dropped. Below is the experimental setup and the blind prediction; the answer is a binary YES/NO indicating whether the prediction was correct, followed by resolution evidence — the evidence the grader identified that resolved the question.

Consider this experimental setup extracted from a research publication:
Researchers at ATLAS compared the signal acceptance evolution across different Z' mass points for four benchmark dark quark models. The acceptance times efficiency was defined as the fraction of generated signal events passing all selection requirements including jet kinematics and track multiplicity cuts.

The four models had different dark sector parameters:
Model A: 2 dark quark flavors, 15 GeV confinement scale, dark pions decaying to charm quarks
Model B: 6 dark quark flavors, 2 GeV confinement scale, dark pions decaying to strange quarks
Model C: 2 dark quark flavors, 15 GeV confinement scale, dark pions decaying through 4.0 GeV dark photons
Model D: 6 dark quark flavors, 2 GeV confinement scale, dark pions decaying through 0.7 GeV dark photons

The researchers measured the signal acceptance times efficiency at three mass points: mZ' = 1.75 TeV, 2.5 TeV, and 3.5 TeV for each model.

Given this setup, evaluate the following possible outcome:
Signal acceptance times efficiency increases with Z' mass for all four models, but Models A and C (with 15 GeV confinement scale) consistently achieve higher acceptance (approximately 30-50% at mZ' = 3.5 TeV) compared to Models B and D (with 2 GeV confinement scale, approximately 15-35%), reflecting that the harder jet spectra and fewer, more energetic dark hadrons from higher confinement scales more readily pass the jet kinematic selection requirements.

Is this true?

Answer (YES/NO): NO